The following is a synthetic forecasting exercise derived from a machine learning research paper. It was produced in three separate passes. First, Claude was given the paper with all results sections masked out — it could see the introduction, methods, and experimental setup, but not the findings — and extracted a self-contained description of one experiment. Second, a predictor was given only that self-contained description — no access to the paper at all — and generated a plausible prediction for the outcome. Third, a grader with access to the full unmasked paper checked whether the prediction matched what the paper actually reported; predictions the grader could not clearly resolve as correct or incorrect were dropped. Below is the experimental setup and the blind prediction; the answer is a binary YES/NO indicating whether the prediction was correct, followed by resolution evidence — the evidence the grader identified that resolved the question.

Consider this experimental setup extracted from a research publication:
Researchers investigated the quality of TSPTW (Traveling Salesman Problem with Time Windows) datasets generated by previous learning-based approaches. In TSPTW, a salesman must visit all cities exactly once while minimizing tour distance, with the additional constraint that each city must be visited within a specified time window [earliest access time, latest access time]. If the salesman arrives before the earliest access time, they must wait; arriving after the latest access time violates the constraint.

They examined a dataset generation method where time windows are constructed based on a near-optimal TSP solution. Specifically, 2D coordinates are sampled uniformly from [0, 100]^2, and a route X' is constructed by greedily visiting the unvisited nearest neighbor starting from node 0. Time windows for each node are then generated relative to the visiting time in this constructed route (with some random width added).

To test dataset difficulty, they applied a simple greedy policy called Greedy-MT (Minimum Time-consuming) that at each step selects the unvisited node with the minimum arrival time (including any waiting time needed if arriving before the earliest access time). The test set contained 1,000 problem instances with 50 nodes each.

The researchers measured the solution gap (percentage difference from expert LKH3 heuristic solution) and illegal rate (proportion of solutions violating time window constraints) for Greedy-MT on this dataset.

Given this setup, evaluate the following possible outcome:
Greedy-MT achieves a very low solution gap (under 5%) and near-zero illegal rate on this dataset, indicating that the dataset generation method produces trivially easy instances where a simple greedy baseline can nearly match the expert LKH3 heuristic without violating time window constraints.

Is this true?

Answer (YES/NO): YES